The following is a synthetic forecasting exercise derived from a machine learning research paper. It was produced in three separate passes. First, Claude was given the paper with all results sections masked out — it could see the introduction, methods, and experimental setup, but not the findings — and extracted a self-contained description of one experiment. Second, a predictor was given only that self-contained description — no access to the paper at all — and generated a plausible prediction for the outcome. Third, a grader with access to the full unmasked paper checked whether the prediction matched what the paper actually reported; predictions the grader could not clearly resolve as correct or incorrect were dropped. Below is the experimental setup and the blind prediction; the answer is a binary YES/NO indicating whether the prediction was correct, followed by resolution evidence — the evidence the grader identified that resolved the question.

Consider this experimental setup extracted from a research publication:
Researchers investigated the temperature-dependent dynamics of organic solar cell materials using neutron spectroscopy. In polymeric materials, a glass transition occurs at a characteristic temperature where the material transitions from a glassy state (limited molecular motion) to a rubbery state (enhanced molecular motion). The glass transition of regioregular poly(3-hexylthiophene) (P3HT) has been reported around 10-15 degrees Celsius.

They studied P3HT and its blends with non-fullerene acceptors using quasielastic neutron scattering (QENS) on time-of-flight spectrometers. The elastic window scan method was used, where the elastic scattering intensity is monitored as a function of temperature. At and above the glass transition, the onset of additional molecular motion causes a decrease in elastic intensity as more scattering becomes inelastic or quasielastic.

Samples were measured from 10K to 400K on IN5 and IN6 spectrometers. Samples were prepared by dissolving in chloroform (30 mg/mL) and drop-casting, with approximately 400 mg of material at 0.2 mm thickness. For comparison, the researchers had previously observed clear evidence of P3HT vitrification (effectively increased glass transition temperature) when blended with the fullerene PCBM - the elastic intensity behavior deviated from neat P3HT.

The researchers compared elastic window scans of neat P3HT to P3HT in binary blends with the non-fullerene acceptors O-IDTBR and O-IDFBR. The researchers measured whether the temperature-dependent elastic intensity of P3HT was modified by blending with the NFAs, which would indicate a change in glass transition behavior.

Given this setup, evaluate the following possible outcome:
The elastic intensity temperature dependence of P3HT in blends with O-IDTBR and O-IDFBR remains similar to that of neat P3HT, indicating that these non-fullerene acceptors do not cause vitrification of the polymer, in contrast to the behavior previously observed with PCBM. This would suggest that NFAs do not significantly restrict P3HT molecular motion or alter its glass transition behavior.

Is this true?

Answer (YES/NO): YES